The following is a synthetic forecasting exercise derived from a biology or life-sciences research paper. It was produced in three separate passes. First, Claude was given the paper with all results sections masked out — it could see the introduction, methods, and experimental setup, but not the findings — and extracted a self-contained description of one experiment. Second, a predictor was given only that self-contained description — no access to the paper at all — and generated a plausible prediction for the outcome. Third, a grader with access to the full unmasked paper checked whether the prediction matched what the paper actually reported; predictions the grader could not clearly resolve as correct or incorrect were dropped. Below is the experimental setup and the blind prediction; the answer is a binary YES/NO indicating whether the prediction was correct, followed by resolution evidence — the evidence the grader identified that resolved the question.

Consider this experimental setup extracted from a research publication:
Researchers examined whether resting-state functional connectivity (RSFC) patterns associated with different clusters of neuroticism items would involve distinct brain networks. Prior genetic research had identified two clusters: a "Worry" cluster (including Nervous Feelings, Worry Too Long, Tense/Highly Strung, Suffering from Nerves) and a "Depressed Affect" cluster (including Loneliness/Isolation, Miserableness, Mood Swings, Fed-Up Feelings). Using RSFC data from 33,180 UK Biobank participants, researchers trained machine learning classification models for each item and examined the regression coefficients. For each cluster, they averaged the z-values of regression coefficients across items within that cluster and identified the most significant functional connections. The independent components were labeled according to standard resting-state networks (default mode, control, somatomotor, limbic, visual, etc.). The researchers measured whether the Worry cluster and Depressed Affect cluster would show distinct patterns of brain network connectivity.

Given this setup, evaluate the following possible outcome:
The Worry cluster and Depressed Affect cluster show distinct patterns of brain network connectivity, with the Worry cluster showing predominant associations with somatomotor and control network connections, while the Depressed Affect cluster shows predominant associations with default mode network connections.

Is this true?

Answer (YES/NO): NO